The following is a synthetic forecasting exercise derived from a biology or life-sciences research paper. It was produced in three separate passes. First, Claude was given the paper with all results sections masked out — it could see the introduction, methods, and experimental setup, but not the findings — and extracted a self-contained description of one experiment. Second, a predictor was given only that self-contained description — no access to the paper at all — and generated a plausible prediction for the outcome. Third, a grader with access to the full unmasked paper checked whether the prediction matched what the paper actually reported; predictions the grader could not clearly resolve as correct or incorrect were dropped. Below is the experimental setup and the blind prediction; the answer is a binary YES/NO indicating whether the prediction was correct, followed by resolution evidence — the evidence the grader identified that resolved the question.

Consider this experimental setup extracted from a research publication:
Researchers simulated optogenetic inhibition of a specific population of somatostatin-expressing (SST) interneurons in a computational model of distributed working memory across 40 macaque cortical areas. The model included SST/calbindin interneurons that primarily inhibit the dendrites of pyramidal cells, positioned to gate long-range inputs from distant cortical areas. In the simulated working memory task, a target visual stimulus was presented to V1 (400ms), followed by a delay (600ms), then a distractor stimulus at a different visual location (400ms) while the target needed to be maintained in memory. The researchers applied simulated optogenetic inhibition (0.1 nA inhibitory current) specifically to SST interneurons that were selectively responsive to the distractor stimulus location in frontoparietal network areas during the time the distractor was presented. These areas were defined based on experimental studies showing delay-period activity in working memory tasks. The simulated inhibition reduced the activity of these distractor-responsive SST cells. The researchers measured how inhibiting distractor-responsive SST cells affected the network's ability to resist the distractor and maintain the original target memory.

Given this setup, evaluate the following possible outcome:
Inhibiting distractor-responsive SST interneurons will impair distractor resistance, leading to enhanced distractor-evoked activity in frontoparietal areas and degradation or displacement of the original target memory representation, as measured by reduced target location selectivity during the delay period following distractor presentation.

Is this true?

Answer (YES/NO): YES